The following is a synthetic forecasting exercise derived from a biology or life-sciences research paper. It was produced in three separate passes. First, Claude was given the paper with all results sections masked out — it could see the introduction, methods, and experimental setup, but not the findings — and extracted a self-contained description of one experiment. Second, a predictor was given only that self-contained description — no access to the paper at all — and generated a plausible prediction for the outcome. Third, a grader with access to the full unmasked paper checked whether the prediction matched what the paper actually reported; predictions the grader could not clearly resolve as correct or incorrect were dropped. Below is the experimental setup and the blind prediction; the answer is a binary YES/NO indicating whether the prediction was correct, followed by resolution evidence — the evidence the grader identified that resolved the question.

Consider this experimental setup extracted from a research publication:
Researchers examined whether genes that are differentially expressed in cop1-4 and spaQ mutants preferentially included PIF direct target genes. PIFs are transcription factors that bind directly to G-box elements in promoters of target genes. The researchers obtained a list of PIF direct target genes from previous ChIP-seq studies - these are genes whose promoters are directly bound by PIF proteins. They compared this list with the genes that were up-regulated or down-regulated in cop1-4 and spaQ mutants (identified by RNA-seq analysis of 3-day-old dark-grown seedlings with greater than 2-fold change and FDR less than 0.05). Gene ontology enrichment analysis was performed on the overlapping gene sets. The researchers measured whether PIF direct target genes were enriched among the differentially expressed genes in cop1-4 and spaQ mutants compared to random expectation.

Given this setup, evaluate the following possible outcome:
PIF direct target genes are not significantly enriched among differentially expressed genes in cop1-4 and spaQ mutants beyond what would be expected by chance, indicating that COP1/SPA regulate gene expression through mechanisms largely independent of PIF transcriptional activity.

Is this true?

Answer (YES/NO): NO